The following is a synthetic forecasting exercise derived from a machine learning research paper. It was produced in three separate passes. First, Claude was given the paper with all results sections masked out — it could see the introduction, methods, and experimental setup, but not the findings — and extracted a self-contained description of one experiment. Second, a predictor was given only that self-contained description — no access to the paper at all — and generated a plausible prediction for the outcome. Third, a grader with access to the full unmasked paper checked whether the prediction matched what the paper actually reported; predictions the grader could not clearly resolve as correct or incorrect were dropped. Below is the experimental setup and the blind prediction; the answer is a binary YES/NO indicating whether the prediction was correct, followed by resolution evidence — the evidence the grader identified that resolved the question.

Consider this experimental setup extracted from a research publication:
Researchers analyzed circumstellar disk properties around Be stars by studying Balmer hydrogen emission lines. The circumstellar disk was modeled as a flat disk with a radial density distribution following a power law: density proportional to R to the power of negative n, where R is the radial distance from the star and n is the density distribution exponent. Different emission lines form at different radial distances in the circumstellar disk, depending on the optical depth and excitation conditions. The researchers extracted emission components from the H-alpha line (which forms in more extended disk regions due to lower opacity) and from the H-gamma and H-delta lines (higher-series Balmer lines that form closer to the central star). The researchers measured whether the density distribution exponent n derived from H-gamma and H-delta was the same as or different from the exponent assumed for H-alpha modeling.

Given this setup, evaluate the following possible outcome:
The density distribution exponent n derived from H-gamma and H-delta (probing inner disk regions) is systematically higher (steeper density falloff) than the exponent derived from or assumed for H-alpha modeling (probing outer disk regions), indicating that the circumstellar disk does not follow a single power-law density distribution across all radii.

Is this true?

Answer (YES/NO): YES